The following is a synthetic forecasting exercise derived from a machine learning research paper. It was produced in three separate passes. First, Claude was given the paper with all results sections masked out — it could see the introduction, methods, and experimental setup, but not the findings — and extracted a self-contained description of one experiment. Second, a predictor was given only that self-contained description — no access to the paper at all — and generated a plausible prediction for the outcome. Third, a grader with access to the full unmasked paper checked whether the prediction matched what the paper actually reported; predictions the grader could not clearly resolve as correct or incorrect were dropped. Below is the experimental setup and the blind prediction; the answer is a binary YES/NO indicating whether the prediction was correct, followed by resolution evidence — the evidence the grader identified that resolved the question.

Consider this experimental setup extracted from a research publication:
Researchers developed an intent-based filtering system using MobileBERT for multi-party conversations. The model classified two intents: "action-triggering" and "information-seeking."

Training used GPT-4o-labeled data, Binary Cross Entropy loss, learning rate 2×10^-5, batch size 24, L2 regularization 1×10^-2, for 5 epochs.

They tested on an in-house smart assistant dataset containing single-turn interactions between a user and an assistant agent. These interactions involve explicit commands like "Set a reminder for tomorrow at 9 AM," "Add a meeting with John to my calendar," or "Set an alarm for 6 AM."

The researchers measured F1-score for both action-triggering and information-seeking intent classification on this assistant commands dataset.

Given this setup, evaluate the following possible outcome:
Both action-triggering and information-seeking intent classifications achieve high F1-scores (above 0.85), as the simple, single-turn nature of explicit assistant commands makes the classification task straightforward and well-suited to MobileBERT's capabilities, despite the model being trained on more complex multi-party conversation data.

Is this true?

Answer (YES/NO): NO